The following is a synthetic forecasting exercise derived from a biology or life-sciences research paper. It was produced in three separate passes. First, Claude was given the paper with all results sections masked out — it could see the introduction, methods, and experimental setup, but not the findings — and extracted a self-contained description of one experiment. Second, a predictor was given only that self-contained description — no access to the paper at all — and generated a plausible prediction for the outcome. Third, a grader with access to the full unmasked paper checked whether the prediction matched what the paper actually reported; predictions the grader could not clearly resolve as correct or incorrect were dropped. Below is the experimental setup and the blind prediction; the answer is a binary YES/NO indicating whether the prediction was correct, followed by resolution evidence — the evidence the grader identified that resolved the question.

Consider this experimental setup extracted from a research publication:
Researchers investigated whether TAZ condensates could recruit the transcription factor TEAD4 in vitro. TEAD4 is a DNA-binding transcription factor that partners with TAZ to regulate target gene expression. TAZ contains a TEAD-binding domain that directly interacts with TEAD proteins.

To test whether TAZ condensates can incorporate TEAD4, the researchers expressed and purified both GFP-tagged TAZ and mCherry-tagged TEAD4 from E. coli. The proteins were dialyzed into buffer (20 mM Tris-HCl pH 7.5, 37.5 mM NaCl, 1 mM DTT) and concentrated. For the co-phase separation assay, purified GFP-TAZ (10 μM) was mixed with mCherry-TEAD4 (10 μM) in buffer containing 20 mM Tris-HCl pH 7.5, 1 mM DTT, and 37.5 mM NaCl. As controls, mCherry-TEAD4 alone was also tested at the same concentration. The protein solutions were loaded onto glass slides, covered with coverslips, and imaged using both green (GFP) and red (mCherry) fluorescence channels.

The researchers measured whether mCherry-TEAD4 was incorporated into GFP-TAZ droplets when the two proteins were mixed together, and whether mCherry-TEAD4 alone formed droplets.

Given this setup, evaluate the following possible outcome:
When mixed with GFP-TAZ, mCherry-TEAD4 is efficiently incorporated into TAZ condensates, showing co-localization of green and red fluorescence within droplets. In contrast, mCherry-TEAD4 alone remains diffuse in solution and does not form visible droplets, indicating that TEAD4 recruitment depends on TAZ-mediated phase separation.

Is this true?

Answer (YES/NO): YES